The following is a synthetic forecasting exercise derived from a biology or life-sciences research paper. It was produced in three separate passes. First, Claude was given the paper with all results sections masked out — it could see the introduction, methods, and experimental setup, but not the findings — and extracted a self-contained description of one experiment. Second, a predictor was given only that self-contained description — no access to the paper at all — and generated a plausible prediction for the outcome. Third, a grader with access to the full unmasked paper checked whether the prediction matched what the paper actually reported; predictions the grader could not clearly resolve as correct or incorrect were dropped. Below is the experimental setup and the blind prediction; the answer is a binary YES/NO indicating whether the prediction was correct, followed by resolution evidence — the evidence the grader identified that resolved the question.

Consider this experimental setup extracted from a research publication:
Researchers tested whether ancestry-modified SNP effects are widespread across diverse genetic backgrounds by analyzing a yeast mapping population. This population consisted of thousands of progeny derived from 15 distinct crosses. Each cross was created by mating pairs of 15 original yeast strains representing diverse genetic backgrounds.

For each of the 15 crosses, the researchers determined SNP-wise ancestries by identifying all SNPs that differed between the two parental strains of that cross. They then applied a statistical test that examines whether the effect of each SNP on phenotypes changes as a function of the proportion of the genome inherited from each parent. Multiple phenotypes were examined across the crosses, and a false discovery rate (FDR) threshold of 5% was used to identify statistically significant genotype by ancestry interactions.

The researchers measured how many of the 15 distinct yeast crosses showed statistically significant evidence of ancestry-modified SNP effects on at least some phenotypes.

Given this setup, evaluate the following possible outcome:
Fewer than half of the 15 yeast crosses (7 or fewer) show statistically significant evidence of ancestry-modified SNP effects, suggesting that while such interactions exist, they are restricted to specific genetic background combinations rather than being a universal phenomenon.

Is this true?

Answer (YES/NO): NO